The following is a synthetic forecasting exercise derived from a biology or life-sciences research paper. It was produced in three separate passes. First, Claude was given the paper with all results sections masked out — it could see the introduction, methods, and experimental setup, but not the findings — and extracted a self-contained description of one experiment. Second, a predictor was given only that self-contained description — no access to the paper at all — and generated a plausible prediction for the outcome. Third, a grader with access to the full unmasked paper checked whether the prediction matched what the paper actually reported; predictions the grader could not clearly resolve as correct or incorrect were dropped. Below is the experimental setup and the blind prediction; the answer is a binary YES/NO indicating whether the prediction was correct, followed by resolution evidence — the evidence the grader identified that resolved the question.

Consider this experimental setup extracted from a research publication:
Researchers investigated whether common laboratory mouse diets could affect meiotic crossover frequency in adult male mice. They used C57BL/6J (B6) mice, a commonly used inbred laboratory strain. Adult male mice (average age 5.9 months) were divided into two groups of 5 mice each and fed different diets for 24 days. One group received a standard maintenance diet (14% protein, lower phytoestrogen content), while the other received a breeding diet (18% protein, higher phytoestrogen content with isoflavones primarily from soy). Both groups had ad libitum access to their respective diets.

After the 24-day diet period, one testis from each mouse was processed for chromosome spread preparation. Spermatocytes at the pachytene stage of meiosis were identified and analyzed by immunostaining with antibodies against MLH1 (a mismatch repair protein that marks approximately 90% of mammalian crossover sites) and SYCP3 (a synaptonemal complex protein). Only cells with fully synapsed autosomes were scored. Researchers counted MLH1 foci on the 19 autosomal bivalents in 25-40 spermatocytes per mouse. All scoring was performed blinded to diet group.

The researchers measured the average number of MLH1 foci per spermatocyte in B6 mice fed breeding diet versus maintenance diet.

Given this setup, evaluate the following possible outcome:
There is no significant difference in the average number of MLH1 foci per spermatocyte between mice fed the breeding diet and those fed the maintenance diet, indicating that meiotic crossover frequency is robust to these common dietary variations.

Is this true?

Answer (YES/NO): NO